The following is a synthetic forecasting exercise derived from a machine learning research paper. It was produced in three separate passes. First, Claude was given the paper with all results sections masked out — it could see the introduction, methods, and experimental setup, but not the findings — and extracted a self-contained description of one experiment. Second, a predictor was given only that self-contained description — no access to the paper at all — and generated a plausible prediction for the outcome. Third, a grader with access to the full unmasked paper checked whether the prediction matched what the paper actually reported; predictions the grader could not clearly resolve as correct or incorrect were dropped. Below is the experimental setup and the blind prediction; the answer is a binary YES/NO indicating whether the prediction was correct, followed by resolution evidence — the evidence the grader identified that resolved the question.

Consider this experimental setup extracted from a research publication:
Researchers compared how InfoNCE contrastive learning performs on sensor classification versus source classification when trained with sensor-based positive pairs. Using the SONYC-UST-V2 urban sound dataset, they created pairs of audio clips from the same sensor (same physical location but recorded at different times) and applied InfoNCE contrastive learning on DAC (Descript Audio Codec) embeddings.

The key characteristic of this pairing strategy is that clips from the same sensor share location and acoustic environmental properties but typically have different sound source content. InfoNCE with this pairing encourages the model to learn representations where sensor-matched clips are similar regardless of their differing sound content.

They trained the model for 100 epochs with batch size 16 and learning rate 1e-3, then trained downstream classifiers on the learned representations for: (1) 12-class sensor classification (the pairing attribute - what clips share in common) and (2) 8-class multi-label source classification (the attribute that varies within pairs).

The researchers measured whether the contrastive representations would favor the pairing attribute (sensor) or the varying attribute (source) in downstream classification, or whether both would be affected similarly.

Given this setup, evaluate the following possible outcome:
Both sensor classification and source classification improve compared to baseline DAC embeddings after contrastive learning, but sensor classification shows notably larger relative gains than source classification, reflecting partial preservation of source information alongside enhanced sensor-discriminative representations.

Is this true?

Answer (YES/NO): NO